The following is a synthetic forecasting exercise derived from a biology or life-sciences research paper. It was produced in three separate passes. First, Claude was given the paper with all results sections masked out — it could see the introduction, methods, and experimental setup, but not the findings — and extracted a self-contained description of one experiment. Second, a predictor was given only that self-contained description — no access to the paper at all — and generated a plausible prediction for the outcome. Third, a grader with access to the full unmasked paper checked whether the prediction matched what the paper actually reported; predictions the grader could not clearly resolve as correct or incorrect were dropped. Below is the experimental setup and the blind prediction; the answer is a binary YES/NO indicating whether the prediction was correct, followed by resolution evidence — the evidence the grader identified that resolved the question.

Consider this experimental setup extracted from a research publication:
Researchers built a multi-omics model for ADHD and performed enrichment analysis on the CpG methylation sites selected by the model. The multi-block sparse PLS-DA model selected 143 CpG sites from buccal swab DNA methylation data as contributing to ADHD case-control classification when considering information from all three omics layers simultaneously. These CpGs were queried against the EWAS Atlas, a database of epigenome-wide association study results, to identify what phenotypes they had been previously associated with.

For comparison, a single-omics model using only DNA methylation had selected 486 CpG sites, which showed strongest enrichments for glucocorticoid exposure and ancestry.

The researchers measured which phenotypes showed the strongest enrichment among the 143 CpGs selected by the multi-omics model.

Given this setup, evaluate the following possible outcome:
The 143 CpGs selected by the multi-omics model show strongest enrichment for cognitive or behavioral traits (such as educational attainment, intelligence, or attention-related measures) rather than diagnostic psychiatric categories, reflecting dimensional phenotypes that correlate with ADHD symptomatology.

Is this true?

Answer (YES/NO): NO